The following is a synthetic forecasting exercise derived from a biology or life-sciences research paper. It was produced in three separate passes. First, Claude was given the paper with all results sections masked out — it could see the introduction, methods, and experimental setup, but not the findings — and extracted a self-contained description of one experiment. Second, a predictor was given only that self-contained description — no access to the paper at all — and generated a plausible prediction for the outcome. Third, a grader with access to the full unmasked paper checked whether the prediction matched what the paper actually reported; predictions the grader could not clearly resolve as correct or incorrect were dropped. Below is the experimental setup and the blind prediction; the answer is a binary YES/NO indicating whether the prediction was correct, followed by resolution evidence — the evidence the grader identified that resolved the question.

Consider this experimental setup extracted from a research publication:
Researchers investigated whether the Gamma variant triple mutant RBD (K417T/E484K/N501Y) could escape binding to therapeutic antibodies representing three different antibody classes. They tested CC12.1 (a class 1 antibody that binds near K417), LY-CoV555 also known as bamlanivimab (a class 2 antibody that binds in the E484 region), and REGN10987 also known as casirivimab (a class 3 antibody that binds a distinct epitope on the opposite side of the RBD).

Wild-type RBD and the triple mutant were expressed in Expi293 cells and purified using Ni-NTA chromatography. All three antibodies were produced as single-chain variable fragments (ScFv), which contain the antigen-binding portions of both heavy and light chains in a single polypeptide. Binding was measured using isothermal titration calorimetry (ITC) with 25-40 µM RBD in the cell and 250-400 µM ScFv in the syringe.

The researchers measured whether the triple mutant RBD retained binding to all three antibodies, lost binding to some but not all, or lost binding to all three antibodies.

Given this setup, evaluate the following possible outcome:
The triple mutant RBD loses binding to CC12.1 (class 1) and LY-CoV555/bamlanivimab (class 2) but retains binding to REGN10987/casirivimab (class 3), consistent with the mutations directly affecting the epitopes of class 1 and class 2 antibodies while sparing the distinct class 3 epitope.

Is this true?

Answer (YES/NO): NO